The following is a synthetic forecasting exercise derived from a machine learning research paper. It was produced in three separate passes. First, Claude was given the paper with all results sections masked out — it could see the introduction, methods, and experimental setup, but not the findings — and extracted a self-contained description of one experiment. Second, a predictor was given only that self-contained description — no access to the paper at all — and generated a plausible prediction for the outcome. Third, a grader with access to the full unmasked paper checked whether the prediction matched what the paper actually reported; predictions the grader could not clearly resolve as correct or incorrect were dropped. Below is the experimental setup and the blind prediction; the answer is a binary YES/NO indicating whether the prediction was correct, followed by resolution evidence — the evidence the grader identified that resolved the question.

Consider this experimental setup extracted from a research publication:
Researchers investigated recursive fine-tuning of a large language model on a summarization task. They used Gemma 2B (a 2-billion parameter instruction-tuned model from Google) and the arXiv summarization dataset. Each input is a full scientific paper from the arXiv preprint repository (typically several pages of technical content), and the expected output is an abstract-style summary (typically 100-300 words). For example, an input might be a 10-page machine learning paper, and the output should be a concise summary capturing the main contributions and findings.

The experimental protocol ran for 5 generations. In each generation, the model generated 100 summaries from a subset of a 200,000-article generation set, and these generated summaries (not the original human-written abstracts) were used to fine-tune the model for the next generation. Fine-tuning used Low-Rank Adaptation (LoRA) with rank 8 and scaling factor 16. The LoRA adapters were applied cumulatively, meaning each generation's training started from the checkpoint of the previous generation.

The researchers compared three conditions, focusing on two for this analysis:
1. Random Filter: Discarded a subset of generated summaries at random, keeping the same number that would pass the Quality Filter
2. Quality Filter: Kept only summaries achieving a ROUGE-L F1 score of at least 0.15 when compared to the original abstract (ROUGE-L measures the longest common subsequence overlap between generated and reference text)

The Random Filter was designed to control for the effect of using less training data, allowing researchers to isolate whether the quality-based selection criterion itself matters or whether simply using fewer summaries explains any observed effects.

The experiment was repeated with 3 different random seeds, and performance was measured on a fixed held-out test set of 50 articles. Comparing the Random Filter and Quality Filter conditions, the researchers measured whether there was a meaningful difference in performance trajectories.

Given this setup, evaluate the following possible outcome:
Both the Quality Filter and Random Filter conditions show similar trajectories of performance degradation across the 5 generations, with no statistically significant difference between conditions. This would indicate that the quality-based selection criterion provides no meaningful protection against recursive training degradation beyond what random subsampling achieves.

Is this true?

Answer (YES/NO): NO